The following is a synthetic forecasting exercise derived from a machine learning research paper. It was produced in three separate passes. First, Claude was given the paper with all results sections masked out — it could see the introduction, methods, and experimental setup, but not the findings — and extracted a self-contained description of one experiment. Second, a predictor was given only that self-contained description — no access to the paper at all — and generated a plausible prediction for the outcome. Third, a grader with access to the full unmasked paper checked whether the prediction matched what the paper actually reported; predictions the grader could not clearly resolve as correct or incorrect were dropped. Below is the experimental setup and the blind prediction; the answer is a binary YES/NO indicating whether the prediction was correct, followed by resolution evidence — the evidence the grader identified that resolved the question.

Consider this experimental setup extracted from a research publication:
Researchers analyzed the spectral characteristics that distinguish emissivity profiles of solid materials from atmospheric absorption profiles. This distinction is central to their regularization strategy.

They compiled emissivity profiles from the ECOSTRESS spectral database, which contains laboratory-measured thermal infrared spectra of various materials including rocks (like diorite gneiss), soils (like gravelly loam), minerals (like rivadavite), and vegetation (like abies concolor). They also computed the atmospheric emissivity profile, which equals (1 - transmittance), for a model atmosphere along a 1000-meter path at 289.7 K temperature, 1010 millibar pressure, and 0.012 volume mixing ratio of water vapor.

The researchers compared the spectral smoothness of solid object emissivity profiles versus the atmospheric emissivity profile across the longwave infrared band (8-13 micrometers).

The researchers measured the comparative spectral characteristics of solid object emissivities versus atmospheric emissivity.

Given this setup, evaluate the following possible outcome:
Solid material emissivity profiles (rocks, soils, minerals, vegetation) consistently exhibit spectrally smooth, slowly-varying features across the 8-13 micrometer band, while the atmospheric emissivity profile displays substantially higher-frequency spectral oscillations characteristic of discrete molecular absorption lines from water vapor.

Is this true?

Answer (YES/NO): YES